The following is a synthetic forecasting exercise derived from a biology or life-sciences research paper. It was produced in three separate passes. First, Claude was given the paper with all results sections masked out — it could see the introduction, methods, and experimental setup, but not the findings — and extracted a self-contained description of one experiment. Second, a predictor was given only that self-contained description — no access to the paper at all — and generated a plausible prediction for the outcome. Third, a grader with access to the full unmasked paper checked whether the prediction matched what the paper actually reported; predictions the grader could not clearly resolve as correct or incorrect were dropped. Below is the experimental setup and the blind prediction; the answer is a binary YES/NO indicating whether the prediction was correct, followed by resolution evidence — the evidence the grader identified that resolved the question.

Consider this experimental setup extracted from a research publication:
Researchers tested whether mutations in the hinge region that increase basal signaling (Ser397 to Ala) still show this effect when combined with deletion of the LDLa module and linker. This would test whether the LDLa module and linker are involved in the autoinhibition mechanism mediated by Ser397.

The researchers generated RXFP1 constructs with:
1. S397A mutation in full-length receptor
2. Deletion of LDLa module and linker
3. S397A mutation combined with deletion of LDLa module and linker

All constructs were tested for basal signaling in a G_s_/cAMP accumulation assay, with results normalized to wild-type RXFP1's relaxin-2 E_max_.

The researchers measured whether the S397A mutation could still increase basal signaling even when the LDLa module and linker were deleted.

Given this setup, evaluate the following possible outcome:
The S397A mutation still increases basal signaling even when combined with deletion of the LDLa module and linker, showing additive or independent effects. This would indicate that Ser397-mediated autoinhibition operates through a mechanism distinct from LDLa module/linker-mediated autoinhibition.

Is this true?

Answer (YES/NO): YES